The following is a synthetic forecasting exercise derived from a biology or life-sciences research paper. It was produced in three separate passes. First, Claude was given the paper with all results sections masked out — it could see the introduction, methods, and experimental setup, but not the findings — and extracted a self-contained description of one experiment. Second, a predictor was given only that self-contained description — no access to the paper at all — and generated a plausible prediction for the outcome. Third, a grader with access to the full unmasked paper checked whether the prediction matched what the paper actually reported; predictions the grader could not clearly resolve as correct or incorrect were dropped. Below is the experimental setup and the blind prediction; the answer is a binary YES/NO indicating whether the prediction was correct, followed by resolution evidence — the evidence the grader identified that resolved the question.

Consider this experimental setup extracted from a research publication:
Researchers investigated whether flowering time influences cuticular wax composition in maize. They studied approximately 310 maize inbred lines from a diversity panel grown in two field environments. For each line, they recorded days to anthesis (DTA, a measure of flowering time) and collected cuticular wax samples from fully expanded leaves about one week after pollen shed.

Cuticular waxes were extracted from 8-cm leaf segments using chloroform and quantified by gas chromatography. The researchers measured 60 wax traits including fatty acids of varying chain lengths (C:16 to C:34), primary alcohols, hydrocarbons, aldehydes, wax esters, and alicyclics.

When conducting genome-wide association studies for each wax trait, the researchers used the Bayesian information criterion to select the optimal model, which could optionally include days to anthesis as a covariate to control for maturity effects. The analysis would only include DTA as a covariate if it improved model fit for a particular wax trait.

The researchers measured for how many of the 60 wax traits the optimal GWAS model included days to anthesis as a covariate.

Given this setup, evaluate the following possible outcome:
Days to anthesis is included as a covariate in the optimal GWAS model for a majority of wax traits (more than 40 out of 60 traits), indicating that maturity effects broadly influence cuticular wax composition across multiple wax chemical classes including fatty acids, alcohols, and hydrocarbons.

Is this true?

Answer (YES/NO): NO